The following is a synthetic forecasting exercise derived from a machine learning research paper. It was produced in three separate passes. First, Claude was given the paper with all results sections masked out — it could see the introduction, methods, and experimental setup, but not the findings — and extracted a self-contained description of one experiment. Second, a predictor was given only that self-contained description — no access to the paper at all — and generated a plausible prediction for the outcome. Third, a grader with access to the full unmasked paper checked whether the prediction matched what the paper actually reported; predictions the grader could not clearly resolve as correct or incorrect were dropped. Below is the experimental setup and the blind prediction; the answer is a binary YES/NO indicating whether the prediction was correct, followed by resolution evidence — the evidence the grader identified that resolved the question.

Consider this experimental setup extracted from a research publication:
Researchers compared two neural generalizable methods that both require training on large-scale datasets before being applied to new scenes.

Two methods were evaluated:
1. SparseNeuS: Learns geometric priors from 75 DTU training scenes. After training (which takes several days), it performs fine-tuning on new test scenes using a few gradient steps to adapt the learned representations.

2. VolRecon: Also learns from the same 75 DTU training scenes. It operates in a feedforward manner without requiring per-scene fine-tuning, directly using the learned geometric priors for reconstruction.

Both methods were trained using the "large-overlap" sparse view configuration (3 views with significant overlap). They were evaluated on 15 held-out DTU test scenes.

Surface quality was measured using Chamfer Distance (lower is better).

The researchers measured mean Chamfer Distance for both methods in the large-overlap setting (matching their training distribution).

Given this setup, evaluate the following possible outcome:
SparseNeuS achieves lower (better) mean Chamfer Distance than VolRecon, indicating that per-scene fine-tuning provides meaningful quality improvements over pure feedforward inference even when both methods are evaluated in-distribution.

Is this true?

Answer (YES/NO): NO